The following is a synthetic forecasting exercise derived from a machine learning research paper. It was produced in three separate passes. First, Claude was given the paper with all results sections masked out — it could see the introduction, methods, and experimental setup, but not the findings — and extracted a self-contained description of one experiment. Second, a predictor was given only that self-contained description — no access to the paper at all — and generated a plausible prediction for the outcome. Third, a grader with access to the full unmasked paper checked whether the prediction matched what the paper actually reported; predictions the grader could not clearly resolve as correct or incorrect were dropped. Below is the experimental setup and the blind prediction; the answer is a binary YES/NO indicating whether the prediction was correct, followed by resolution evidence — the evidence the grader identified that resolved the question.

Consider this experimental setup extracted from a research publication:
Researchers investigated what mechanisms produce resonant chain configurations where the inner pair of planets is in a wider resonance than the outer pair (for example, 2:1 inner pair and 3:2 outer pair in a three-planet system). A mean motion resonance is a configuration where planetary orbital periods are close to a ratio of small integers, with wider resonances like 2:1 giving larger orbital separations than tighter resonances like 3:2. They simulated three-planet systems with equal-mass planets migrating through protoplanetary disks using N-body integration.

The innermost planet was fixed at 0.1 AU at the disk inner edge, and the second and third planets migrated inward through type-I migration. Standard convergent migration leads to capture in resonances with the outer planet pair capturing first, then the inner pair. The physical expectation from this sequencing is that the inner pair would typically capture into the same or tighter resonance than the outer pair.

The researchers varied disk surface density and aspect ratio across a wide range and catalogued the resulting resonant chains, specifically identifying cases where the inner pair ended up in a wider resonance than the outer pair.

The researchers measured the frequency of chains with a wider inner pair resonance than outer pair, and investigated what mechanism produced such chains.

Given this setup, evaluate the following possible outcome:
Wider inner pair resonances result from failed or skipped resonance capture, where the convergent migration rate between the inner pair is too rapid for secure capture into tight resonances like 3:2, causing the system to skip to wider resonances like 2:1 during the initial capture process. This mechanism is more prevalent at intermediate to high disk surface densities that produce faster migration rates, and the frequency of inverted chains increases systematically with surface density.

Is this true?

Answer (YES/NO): NO